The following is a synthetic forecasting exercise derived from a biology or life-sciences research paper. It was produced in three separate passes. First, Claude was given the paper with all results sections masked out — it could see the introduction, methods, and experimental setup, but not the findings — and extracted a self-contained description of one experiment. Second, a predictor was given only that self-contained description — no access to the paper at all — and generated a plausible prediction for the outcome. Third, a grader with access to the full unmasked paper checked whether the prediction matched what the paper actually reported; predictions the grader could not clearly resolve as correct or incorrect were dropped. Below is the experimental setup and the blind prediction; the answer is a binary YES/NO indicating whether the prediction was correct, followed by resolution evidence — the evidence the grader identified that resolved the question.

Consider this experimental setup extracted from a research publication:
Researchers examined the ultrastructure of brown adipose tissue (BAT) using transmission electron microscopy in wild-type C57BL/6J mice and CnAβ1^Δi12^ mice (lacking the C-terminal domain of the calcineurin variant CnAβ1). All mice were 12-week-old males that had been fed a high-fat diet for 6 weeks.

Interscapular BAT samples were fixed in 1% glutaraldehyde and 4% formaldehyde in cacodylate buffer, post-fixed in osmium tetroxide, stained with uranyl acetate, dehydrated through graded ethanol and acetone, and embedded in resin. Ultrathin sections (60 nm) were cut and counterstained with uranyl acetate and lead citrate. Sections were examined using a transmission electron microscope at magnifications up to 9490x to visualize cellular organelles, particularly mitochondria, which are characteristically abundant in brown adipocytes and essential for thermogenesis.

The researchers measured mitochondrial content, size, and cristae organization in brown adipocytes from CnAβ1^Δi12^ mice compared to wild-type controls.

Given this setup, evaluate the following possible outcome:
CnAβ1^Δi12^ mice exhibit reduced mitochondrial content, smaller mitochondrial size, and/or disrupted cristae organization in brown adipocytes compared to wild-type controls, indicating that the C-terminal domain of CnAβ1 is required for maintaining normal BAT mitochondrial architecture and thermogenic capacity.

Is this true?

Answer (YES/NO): NO